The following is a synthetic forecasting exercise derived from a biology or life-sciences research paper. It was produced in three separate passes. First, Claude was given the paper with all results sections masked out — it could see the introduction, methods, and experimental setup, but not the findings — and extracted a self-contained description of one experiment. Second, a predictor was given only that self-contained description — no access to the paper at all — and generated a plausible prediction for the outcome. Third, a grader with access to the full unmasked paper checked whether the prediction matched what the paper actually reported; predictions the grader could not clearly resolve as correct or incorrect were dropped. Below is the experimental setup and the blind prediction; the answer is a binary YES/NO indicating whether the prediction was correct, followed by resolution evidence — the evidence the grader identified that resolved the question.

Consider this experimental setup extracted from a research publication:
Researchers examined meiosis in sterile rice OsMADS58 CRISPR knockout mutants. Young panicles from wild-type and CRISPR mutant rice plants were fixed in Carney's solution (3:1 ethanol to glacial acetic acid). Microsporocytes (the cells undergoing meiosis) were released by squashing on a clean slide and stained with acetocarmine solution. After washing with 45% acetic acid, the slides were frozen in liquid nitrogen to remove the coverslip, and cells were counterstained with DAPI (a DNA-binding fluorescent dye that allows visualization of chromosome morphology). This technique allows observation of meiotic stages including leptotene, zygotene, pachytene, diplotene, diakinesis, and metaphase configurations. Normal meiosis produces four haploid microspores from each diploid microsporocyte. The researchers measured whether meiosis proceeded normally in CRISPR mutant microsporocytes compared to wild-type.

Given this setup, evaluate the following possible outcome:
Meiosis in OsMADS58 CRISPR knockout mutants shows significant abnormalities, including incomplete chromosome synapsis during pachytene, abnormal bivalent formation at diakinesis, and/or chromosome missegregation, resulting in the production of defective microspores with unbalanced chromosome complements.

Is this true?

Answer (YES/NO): YES